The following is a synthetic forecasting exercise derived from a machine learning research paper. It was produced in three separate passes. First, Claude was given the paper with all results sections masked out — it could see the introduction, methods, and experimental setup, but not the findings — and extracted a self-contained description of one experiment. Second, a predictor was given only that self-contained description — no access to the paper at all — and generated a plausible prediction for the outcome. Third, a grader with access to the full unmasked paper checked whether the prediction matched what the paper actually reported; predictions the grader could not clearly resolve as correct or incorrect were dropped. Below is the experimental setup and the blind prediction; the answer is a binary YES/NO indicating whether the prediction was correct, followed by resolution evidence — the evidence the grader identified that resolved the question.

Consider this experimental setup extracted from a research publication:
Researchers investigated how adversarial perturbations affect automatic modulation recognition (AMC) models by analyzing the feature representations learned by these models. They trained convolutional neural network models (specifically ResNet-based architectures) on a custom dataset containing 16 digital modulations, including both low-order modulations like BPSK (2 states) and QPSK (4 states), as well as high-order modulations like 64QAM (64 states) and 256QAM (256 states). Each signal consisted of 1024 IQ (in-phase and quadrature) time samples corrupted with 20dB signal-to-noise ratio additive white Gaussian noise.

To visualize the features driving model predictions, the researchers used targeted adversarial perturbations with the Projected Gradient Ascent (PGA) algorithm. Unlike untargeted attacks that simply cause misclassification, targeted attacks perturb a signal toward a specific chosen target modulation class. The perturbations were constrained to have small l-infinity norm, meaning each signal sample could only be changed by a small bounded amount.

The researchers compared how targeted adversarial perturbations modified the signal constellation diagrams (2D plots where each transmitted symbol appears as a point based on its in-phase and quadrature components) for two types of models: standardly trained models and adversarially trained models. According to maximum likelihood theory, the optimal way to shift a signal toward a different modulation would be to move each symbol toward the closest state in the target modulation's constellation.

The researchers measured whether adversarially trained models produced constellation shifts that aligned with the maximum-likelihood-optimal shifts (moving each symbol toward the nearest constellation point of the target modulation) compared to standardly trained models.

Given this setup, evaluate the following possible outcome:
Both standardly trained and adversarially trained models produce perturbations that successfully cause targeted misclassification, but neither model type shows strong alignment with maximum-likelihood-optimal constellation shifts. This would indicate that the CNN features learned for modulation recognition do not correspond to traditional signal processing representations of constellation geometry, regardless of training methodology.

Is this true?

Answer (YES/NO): NO